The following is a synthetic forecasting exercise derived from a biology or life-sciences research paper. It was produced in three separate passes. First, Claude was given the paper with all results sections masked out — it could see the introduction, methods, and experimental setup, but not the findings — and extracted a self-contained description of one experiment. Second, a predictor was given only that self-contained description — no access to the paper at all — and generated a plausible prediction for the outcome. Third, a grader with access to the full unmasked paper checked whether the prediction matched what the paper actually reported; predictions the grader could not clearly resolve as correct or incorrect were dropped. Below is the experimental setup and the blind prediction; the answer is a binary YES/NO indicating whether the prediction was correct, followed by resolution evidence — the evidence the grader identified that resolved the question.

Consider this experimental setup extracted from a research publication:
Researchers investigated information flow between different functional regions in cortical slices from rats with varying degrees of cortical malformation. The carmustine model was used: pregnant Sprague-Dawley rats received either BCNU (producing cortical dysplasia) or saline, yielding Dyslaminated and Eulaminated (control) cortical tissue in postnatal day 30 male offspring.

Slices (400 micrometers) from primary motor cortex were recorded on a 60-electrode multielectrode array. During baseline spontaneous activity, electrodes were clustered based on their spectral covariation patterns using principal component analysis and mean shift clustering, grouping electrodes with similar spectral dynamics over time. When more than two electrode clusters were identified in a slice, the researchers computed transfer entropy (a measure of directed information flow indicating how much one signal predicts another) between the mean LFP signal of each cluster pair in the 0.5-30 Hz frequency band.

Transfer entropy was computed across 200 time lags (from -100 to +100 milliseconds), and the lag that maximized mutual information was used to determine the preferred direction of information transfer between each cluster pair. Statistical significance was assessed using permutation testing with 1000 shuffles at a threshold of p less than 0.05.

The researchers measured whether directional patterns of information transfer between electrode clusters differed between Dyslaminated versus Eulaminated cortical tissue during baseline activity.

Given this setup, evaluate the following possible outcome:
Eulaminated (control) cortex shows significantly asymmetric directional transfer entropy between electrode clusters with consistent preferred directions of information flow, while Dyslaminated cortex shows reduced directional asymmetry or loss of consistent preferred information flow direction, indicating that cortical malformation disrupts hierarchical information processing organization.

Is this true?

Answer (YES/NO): YES